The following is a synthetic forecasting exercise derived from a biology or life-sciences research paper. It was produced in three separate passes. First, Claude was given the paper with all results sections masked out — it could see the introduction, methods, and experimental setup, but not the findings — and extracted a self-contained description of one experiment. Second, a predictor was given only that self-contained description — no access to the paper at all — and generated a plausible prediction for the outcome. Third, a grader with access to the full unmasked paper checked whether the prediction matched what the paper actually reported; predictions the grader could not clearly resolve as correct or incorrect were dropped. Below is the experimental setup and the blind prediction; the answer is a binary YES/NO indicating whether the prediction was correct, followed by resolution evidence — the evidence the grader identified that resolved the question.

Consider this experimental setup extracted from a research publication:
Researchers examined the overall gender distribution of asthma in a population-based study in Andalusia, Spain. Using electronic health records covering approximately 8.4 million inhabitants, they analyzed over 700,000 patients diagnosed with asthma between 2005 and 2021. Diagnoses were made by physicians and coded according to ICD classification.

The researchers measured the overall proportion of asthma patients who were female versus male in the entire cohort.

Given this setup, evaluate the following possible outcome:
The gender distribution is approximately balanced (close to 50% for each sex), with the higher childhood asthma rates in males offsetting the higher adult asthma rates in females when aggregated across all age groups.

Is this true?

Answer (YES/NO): NO